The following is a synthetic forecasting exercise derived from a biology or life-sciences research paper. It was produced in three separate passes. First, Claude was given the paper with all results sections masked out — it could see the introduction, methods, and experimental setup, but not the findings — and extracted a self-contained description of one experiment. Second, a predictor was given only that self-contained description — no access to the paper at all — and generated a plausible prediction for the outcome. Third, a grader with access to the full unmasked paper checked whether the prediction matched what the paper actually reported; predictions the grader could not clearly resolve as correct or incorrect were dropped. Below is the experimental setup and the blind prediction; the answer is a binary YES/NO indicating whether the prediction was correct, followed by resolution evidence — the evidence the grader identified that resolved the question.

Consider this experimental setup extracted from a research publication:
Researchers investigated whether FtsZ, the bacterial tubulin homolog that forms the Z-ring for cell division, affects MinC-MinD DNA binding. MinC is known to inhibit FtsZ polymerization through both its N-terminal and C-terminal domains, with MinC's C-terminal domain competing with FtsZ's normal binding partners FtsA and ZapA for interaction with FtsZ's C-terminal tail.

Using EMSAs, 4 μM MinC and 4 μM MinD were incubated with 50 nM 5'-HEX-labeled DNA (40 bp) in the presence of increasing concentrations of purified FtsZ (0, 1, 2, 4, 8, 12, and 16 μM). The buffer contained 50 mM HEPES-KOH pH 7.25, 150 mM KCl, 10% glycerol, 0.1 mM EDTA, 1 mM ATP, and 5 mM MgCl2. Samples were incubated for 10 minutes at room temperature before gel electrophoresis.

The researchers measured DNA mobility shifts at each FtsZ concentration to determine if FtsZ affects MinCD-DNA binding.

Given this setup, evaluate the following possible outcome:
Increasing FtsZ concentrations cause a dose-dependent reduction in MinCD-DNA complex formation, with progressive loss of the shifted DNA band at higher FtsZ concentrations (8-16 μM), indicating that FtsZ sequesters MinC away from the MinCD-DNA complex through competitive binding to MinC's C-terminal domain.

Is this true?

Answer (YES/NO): NO